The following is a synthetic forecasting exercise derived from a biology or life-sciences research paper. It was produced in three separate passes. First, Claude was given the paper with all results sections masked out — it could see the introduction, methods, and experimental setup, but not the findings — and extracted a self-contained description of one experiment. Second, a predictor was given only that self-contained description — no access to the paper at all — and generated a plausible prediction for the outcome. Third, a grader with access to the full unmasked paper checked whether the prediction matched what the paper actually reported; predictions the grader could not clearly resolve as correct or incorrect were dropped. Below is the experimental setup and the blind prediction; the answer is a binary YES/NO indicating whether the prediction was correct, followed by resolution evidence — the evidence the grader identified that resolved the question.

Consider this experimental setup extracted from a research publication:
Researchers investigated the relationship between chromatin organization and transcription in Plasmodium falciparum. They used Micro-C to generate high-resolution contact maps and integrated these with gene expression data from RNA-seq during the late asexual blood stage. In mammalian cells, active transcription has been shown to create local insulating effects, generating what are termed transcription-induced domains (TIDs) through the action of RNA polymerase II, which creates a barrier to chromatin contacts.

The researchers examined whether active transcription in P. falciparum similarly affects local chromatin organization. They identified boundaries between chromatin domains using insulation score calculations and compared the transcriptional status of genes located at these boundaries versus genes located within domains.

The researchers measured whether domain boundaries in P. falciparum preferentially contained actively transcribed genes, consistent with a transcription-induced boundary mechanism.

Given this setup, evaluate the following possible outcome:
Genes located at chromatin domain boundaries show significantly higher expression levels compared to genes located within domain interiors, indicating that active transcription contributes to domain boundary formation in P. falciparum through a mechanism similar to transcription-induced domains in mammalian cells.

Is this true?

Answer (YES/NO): YES